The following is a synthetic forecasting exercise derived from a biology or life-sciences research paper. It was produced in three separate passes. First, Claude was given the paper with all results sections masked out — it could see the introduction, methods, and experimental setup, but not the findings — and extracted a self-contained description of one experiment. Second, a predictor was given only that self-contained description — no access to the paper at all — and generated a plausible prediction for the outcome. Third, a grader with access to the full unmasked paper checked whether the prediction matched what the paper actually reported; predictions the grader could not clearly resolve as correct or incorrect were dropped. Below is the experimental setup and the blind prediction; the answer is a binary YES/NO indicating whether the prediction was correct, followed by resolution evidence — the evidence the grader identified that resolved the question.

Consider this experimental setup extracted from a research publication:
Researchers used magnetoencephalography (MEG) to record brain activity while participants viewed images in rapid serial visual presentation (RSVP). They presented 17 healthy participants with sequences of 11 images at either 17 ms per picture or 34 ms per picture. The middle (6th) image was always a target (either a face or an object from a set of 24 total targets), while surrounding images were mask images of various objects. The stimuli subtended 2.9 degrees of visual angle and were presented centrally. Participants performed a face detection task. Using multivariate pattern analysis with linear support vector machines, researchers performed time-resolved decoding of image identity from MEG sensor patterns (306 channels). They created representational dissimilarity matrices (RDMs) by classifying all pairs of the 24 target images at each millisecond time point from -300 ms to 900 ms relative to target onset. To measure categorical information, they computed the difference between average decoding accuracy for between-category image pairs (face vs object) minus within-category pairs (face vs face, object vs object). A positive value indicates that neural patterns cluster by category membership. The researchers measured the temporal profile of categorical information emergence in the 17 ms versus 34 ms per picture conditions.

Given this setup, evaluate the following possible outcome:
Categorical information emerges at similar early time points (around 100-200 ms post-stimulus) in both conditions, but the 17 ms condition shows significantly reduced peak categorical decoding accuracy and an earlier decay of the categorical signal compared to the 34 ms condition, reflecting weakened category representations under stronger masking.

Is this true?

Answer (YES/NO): NO